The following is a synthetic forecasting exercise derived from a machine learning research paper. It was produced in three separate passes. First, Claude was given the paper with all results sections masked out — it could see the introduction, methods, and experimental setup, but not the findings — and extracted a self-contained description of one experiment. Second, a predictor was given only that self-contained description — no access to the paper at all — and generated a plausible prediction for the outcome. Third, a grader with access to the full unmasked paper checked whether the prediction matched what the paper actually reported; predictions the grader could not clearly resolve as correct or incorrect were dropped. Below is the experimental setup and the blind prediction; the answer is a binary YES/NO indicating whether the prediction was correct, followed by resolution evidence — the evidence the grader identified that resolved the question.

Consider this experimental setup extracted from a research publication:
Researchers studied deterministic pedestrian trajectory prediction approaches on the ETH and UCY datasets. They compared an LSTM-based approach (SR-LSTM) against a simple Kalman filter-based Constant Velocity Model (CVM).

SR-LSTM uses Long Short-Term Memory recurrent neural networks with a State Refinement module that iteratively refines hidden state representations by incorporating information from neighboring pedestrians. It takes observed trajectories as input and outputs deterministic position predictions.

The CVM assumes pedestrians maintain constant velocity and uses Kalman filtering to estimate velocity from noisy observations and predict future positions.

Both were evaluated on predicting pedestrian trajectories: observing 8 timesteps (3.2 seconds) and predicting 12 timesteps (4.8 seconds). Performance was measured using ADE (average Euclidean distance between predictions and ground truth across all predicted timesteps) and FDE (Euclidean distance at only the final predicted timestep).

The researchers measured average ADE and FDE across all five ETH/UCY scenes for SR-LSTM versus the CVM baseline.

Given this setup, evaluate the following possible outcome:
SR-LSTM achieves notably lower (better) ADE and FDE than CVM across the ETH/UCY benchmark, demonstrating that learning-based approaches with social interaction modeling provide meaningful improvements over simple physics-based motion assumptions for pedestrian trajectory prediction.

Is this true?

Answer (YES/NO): NO